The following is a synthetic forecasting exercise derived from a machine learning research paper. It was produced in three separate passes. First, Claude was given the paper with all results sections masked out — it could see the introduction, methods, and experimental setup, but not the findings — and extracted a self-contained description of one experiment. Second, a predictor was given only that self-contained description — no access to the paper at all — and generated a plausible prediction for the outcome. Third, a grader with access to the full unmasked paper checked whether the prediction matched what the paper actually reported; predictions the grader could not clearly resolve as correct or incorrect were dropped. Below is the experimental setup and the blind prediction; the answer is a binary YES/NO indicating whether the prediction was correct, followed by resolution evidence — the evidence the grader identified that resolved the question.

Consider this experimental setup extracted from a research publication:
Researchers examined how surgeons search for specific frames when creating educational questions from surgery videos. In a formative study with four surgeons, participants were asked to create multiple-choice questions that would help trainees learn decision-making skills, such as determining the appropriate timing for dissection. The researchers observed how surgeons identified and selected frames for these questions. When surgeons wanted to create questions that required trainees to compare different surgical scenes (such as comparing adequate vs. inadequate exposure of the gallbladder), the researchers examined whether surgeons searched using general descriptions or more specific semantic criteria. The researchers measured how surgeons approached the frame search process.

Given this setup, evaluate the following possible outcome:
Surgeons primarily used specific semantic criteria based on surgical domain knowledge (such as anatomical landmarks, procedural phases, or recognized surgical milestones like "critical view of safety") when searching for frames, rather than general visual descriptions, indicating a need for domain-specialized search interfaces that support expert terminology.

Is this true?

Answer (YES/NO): YES